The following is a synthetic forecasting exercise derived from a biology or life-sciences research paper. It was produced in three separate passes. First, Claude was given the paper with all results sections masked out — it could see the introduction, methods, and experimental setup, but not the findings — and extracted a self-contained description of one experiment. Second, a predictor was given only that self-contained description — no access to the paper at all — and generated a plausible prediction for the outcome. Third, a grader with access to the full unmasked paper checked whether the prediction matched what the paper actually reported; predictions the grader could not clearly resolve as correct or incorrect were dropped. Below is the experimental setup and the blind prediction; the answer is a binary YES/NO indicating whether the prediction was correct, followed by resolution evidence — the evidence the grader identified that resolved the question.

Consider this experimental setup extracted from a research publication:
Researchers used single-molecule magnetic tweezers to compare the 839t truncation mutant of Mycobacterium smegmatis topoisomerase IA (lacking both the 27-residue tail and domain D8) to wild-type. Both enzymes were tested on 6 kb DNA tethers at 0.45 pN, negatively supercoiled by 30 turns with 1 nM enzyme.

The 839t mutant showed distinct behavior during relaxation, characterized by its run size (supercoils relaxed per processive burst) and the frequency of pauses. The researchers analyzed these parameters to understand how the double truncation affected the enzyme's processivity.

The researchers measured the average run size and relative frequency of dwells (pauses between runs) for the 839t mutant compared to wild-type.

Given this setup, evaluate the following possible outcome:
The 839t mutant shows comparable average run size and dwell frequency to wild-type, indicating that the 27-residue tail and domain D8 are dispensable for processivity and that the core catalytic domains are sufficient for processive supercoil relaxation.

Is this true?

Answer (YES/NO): NO